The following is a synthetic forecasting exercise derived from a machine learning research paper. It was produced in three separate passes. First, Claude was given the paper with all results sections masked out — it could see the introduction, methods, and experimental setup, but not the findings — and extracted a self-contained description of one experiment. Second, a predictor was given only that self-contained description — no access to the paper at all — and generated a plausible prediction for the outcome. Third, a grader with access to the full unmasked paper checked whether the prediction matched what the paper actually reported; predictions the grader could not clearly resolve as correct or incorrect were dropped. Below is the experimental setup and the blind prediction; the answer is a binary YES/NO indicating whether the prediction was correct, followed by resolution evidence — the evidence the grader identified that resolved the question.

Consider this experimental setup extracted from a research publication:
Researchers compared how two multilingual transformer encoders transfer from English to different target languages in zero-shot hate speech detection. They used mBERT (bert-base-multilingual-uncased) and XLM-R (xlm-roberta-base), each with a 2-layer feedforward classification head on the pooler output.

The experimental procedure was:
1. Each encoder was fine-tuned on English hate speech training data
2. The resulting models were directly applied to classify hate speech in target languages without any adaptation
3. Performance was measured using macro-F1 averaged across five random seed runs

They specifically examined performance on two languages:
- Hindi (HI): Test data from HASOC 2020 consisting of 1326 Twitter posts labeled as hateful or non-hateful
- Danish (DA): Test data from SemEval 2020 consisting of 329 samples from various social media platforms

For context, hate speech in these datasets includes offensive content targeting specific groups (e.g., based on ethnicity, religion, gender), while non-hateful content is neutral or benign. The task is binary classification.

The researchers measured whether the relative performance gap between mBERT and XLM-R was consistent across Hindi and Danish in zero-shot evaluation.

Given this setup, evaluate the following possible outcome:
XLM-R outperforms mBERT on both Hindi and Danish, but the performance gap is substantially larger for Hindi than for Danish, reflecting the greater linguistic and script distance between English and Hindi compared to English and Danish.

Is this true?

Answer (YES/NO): NO